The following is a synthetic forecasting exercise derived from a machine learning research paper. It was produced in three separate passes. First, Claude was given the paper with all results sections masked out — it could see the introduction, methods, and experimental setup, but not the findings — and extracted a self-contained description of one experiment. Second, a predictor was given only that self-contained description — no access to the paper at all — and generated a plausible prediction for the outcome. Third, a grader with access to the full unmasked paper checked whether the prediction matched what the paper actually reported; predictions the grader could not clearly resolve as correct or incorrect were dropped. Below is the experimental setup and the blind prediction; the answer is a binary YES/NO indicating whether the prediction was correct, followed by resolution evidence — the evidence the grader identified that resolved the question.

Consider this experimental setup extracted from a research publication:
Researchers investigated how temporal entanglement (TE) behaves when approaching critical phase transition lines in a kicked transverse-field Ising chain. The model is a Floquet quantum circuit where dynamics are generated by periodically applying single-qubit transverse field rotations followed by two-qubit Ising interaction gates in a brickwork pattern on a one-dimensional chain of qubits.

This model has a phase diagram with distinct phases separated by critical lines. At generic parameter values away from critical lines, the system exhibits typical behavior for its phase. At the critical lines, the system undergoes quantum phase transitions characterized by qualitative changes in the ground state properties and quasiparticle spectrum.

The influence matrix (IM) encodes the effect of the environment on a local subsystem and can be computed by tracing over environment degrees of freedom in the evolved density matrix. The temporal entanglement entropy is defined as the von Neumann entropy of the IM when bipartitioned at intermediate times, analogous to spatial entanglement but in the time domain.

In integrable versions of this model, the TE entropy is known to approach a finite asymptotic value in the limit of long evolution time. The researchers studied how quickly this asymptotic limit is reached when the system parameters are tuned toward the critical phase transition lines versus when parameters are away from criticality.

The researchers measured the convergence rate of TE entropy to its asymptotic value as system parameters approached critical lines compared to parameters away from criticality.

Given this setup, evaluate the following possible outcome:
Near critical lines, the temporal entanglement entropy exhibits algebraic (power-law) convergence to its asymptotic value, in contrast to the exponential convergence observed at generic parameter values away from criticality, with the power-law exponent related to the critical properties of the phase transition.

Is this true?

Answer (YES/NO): NO